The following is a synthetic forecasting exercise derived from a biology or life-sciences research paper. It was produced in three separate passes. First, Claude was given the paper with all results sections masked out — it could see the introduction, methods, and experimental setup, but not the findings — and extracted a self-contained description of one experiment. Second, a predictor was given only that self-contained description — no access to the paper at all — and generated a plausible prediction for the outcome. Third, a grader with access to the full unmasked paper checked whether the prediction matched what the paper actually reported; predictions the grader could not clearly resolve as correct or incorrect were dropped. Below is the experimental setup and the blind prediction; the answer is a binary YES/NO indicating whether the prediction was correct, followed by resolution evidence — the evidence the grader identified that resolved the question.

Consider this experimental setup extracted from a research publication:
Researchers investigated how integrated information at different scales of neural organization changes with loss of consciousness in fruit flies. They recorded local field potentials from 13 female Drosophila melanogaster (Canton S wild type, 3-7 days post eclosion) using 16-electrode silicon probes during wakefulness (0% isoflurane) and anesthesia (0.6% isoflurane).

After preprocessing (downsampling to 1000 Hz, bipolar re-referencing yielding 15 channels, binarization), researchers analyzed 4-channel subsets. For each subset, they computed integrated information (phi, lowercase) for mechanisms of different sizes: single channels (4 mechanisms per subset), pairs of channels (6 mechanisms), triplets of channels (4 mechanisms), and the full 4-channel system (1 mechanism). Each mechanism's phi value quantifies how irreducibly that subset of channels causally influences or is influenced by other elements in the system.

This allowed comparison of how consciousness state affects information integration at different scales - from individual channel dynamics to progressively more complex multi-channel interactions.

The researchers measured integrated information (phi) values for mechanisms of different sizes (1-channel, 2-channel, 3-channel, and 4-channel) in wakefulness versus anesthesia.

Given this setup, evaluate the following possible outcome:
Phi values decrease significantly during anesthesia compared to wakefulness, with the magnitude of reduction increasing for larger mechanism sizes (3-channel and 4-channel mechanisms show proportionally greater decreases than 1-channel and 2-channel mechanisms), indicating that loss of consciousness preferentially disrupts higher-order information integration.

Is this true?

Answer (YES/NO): NO